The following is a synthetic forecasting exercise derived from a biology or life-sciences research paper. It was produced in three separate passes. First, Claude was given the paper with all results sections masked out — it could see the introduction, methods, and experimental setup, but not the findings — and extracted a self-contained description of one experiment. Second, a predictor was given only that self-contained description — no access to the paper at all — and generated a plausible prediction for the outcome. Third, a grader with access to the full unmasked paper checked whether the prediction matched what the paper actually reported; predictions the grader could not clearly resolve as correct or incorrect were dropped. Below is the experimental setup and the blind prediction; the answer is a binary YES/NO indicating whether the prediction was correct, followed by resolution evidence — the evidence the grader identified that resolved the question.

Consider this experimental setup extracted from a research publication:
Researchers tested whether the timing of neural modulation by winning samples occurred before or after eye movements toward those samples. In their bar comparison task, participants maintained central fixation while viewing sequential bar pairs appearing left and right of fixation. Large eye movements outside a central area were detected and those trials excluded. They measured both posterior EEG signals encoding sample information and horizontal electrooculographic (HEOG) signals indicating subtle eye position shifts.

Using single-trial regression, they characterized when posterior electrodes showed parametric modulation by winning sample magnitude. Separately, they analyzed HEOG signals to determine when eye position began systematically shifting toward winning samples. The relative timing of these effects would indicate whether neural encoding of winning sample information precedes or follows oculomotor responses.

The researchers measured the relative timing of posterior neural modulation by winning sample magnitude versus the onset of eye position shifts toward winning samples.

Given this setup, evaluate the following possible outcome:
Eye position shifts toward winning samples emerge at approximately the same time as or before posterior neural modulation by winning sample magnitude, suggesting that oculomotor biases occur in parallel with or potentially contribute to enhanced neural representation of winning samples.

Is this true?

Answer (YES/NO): NO